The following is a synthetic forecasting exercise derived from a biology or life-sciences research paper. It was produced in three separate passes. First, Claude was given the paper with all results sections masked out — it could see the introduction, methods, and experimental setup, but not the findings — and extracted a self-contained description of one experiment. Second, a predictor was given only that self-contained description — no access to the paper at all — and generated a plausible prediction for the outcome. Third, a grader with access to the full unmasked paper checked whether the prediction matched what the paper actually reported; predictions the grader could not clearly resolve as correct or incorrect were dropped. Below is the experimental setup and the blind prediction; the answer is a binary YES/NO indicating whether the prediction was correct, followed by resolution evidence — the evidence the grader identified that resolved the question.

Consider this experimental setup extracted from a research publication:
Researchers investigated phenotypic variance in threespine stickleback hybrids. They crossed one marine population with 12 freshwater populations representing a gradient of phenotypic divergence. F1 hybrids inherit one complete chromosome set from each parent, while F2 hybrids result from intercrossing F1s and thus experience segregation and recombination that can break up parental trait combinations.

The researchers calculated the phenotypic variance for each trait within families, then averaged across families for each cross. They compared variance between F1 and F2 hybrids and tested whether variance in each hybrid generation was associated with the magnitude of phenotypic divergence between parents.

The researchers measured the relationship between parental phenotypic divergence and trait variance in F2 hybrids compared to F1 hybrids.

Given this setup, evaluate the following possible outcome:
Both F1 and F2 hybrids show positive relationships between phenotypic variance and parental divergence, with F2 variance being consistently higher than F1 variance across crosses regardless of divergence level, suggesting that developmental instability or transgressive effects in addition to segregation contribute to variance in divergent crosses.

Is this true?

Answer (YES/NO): NO